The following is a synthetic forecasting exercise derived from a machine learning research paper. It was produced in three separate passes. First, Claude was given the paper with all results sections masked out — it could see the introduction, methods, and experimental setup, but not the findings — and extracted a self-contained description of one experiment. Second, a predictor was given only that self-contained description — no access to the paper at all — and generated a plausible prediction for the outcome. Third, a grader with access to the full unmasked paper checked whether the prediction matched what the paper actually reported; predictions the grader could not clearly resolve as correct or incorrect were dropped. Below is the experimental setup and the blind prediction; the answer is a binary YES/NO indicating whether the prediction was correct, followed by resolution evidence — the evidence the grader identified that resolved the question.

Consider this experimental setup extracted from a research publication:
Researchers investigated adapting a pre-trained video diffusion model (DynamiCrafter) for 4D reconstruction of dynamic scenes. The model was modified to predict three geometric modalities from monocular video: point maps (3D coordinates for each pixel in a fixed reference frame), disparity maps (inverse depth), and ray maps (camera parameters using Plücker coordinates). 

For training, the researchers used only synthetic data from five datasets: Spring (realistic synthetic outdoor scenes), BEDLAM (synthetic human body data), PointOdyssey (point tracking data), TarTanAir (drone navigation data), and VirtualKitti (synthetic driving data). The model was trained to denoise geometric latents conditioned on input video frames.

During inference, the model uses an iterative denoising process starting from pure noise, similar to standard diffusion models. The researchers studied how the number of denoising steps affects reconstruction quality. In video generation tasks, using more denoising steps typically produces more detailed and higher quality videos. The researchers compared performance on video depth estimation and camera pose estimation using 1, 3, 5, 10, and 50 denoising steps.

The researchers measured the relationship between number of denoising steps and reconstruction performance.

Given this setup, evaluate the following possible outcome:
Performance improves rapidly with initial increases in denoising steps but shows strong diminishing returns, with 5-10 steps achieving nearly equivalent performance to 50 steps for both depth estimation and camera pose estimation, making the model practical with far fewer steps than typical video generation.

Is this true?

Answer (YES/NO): YES